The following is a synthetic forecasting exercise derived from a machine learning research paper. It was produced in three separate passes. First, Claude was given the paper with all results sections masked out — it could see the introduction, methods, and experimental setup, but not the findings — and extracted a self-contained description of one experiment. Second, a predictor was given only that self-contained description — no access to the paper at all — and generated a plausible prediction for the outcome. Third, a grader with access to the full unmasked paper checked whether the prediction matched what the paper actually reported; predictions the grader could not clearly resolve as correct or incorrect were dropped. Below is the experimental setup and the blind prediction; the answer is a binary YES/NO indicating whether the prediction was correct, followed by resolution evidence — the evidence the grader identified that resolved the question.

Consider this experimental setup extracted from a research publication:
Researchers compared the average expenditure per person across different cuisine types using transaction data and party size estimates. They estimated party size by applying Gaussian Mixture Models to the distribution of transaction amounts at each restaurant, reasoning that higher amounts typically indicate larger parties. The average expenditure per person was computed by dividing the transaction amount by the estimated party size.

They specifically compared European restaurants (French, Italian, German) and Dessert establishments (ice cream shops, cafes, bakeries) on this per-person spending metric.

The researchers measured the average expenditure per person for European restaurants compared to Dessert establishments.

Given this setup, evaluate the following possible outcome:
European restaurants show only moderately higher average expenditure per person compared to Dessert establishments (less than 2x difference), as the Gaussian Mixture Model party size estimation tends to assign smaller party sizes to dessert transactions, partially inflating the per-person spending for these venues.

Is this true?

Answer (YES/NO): NO